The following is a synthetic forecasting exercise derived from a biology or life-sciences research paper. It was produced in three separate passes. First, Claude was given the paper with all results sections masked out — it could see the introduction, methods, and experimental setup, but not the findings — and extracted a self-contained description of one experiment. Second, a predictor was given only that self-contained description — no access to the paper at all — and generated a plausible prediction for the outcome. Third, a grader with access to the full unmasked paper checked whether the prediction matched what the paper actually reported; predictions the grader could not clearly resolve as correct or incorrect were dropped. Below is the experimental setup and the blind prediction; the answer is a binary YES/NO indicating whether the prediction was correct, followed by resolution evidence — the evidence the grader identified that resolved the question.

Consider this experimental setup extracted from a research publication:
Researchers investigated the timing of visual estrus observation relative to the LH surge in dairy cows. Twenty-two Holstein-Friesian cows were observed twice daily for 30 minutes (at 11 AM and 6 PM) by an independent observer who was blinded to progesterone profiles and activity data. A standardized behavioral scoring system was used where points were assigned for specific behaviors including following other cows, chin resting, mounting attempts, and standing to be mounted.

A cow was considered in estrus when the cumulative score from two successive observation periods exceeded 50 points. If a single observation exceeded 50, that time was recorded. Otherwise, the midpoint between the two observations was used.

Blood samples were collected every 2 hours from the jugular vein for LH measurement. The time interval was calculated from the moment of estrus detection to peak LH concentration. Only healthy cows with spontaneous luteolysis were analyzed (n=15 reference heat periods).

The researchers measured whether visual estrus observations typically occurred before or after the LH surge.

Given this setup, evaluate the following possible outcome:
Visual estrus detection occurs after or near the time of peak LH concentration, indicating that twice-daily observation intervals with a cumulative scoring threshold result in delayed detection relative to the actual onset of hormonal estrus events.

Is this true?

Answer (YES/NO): YES